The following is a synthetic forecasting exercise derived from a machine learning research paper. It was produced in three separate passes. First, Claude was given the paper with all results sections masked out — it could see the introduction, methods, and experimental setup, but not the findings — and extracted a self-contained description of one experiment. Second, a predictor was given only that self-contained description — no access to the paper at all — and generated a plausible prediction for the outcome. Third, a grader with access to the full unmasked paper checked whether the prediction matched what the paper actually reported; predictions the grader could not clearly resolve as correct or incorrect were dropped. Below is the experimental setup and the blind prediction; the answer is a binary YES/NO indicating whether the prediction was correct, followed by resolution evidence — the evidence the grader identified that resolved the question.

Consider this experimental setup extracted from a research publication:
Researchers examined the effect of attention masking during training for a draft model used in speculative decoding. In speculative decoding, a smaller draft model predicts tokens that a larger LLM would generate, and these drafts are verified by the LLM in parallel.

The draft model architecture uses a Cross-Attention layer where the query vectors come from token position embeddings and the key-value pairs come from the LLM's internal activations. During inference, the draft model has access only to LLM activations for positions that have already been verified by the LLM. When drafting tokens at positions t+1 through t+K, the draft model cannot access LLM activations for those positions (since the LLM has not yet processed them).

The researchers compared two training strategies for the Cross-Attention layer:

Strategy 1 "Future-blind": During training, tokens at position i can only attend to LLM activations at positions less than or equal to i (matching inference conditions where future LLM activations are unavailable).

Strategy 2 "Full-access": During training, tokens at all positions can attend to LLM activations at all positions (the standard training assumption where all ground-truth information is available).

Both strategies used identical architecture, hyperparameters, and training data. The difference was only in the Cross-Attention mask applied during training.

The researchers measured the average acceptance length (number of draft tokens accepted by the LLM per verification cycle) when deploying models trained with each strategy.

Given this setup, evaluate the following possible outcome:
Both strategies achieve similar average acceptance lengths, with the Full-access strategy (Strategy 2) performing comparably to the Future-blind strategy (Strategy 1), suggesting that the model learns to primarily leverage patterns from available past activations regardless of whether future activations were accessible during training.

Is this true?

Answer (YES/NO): NO